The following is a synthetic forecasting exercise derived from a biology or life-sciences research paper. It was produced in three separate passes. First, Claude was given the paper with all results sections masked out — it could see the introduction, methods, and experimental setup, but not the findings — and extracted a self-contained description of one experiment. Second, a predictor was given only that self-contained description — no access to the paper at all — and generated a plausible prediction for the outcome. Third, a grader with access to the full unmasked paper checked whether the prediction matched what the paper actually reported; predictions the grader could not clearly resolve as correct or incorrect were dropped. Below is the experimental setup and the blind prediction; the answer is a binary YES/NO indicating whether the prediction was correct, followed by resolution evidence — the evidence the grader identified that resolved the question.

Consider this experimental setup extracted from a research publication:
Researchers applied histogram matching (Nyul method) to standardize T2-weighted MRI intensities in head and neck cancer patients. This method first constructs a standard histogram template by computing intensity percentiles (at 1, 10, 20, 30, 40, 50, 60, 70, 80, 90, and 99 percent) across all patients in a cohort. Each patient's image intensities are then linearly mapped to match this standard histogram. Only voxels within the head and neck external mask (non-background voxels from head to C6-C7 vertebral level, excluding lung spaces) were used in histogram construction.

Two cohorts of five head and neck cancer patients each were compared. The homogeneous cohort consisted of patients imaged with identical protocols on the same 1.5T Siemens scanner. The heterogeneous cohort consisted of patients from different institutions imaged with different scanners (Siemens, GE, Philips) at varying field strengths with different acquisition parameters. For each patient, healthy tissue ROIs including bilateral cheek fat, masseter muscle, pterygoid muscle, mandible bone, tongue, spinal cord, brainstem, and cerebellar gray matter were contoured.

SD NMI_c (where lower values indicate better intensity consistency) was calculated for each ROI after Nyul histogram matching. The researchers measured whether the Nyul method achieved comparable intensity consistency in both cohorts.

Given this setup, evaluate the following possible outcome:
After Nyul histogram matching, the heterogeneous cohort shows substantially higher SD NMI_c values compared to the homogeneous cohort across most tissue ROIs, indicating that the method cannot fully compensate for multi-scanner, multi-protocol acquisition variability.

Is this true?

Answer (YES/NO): NO